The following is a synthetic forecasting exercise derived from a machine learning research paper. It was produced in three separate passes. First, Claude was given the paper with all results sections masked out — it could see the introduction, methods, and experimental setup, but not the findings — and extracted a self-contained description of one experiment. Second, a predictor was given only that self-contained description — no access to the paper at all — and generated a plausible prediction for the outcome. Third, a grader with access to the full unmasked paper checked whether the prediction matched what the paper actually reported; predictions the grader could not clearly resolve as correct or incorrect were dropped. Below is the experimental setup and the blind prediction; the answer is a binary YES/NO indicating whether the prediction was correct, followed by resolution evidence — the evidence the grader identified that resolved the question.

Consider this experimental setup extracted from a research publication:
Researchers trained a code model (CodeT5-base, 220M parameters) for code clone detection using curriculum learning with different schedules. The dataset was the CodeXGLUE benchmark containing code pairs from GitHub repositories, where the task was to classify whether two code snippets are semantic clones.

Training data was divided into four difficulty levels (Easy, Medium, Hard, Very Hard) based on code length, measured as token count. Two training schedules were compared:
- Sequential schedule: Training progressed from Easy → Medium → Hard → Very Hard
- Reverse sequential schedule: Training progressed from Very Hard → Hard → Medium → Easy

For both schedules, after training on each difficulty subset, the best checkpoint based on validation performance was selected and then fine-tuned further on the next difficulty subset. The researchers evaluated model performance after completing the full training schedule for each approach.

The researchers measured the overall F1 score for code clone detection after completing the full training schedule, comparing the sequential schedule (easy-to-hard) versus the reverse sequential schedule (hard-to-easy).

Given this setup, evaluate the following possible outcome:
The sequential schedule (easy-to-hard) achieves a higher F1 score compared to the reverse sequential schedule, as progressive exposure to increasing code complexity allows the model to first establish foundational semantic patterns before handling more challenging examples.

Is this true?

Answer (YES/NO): YES